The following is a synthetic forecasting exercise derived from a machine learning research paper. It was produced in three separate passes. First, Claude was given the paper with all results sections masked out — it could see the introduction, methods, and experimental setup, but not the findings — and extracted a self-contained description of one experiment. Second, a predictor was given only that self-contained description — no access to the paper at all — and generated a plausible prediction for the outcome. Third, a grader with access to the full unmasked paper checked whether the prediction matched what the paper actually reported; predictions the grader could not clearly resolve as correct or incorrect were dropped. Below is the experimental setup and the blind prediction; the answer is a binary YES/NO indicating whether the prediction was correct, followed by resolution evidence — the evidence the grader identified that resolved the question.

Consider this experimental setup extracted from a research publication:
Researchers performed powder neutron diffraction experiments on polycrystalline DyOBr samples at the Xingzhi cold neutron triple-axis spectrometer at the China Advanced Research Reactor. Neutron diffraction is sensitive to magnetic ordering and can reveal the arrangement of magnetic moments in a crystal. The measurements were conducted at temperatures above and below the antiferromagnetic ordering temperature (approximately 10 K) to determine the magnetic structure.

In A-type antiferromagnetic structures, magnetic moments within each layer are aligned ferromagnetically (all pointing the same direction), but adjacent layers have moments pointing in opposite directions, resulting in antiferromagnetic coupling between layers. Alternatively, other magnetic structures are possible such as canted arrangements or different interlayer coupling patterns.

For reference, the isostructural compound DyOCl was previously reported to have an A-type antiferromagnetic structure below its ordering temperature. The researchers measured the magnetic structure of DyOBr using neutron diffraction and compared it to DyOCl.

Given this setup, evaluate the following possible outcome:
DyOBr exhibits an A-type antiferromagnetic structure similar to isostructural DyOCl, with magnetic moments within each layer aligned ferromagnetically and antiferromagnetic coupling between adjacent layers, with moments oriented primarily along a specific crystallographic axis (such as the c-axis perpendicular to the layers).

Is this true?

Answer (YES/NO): NO